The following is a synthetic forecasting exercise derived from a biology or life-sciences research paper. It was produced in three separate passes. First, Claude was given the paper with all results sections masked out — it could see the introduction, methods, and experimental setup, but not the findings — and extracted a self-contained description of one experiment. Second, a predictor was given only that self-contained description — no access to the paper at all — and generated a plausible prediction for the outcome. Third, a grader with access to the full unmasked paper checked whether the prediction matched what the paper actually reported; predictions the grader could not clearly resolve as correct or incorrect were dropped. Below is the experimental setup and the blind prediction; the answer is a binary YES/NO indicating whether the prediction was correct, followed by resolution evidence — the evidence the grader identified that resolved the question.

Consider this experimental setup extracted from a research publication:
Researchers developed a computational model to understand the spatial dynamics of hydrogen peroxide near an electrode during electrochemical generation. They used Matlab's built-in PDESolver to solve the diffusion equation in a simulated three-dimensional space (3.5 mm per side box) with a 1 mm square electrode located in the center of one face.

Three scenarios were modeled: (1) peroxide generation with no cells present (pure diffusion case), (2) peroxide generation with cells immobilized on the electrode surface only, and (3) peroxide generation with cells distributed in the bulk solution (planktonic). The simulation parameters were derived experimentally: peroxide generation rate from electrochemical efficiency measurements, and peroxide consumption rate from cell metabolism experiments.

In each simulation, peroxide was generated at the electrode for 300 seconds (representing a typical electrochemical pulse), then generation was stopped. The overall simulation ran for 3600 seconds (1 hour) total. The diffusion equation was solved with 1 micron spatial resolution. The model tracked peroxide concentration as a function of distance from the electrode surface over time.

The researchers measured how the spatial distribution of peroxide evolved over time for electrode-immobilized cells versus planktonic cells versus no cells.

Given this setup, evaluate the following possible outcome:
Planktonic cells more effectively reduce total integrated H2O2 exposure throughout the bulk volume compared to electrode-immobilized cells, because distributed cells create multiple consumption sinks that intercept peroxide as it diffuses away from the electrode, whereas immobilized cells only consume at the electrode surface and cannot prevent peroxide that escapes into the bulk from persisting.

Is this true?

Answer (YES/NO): NO